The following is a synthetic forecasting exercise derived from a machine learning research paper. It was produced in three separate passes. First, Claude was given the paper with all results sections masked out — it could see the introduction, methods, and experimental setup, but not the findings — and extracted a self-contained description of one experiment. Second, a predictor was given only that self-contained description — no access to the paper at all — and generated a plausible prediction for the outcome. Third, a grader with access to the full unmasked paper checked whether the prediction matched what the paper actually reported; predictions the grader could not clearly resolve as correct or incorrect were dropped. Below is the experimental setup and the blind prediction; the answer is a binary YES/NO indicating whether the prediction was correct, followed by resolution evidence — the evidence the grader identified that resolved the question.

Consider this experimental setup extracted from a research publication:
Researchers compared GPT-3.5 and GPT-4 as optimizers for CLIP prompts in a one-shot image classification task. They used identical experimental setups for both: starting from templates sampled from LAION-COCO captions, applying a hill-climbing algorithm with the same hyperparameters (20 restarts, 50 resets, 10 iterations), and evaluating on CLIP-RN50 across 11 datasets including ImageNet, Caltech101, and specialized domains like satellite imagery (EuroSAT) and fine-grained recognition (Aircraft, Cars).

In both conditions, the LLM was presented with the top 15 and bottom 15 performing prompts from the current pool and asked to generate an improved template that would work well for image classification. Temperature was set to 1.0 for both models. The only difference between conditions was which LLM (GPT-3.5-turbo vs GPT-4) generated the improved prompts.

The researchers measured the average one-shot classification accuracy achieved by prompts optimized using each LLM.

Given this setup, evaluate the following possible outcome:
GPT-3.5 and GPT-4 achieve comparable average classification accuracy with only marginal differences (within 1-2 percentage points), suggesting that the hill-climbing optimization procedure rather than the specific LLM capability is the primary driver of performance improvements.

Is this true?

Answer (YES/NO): YES